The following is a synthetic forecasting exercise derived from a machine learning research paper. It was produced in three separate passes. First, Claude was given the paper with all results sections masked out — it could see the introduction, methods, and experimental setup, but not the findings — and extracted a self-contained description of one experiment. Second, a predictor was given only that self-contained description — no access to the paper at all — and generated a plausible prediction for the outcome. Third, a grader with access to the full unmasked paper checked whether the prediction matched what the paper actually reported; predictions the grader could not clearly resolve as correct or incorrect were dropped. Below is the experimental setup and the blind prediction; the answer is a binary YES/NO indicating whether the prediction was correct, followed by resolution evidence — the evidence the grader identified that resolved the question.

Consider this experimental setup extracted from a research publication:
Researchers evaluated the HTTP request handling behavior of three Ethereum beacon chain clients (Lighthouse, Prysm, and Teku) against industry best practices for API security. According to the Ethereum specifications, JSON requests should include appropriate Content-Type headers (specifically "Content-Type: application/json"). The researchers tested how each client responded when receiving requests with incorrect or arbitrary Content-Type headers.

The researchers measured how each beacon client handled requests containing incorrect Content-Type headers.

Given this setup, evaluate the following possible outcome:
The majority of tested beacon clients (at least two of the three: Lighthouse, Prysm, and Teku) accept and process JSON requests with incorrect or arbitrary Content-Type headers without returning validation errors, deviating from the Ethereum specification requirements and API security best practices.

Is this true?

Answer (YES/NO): YES